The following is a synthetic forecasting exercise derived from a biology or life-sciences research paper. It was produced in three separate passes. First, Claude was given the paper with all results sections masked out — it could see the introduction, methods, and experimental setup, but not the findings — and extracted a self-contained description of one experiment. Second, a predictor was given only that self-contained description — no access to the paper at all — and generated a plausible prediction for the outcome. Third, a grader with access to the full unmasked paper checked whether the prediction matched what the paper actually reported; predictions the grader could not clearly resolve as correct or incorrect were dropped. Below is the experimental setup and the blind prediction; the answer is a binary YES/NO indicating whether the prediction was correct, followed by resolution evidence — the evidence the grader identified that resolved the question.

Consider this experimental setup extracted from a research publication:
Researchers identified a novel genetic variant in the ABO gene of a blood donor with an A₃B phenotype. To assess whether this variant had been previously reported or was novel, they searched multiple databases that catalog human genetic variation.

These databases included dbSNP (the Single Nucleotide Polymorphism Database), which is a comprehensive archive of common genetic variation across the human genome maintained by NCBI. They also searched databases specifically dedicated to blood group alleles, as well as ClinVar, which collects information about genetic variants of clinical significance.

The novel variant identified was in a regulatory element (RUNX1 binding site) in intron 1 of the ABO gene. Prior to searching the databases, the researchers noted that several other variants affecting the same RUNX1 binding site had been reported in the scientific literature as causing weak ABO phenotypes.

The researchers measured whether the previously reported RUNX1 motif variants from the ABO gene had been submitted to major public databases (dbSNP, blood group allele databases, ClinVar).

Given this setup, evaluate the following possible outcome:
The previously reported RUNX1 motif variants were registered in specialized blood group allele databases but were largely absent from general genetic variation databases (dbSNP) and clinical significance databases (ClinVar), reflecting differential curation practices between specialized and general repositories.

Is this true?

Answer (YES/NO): NO